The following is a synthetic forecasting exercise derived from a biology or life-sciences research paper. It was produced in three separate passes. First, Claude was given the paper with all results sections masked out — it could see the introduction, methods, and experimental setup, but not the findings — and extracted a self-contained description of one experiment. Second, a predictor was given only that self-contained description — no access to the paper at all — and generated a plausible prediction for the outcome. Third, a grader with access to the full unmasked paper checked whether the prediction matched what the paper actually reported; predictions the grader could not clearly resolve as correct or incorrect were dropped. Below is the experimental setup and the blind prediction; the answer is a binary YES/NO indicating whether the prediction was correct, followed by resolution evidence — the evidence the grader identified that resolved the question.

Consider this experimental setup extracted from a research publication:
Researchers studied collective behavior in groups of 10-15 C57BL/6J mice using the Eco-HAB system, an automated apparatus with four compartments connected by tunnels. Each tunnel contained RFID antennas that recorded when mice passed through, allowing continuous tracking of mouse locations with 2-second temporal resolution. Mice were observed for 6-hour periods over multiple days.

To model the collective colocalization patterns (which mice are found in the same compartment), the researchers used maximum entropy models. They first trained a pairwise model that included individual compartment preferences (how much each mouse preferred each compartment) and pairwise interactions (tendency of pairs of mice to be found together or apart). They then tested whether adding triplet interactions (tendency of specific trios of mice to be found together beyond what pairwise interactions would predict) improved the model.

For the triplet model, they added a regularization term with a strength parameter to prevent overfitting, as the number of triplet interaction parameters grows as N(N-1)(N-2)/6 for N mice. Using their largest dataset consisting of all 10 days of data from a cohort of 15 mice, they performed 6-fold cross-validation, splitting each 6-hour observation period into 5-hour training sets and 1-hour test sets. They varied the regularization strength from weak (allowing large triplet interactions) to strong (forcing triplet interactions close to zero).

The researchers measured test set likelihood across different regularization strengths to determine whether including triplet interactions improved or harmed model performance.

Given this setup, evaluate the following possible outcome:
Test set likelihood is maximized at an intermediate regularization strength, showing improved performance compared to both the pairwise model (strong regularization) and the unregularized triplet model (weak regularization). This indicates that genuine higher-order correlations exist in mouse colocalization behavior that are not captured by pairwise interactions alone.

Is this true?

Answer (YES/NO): NO